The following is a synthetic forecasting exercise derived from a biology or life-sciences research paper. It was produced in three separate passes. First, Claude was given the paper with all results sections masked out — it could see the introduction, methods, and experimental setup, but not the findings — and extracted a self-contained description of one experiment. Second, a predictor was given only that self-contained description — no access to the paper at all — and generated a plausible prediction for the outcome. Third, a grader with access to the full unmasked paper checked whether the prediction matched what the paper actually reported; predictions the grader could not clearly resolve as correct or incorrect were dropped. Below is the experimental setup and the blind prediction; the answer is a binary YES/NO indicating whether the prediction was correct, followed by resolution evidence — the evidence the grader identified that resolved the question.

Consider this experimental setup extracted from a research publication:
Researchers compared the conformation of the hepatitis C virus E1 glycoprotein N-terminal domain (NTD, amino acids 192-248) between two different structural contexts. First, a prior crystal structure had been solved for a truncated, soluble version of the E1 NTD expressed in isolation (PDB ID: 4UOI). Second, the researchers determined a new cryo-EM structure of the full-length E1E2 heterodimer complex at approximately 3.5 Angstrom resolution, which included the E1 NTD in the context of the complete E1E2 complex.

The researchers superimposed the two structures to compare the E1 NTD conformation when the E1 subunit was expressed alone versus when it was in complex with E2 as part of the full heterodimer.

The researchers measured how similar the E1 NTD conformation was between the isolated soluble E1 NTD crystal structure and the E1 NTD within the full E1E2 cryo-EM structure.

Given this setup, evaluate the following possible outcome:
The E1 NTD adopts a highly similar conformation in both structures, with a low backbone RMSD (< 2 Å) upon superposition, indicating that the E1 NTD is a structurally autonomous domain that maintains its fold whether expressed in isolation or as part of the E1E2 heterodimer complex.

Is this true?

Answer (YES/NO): NO